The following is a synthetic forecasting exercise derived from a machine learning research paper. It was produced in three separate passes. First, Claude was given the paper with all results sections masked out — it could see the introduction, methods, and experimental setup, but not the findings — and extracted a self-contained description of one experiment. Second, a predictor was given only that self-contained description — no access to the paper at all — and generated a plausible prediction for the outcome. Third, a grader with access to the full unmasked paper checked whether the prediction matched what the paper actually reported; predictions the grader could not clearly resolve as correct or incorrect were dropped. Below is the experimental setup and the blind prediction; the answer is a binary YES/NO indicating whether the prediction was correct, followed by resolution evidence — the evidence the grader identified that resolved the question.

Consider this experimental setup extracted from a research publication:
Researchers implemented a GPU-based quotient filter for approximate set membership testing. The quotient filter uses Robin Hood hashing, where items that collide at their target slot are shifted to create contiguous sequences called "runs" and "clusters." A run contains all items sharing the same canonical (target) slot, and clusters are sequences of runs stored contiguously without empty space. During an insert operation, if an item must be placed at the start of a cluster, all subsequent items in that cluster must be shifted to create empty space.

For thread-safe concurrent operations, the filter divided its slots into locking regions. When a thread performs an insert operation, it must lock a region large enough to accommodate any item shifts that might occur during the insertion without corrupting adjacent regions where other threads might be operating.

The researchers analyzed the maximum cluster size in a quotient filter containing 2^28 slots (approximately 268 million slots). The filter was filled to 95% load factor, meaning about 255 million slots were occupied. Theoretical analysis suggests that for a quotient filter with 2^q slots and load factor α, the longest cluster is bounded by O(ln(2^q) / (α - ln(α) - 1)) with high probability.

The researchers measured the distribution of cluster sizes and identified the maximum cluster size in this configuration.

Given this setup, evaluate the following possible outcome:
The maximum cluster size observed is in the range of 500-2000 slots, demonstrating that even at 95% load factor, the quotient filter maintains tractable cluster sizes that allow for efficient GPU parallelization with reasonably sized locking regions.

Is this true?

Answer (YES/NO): NO